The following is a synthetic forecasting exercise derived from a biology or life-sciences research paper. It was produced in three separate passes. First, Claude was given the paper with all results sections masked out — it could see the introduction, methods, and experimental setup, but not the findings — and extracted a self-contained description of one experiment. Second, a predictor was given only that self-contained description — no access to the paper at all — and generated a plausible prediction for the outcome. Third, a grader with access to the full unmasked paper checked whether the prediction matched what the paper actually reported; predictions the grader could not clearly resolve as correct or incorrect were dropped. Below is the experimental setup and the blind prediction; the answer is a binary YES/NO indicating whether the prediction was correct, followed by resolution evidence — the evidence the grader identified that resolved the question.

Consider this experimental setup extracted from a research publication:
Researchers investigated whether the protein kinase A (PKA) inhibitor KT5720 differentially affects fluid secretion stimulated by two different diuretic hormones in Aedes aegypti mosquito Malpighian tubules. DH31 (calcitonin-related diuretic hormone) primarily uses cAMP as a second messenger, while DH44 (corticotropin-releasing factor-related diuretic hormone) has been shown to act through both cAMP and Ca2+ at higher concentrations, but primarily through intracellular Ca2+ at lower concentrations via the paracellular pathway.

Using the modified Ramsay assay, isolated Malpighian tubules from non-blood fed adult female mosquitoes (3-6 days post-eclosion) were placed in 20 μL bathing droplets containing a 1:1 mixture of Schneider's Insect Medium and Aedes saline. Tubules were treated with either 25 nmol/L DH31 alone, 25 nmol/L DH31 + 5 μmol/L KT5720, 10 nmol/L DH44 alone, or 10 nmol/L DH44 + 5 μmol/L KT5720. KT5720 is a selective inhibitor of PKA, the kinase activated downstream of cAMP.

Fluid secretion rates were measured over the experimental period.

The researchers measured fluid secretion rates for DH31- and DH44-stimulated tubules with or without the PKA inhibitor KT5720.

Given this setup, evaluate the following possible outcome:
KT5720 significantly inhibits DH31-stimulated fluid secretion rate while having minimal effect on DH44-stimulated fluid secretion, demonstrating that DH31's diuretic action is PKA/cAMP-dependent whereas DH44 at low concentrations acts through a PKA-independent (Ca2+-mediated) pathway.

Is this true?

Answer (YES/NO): YES